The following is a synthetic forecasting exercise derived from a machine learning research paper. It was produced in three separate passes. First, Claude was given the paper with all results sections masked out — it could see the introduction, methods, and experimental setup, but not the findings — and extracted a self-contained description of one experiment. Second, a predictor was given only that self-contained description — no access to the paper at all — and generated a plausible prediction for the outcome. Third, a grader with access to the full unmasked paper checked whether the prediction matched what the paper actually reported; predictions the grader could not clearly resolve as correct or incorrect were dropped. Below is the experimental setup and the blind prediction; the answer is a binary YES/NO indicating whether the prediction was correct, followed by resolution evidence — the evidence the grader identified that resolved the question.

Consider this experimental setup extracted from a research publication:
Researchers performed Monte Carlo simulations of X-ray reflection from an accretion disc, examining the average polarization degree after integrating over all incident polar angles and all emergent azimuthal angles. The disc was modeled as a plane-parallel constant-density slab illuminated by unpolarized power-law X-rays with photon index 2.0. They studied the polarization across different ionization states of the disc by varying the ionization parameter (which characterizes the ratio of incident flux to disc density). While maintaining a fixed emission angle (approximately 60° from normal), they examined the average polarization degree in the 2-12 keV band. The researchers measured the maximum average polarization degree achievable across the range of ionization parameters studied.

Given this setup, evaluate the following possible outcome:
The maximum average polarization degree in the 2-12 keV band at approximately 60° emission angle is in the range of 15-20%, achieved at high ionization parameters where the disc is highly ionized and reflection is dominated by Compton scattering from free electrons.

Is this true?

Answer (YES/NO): NO